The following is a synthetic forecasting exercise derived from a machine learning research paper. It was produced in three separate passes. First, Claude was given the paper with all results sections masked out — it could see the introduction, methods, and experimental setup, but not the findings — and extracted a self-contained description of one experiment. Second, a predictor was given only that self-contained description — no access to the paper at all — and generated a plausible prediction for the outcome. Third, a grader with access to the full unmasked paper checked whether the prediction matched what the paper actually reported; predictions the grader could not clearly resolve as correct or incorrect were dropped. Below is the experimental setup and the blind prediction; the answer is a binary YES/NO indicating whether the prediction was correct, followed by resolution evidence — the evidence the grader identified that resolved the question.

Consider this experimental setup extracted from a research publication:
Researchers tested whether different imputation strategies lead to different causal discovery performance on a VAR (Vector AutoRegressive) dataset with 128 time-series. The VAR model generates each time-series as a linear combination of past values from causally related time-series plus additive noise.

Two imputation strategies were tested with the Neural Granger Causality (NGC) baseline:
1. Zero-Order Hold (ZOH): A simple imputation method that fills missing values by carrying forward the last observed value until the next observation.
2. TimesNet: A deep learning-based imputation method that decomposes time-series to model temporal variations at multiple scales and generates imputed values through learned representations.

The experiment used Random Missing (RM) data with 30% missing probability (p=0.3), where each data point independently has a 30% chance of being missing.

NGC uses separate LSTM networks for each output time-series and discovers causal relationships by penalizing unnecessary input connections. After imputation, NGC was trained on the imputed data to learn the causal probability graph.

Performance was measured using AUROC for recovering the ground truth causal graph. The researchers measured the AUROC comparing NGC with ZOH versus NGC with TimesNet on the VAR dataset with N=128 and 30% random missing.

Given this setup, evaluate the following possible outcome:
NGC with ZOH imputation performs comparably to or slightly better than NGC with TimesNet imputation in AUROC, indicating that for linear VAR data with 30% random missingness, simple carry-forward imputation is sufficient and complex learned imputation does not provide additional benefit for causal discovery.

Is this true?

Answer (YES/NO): NO